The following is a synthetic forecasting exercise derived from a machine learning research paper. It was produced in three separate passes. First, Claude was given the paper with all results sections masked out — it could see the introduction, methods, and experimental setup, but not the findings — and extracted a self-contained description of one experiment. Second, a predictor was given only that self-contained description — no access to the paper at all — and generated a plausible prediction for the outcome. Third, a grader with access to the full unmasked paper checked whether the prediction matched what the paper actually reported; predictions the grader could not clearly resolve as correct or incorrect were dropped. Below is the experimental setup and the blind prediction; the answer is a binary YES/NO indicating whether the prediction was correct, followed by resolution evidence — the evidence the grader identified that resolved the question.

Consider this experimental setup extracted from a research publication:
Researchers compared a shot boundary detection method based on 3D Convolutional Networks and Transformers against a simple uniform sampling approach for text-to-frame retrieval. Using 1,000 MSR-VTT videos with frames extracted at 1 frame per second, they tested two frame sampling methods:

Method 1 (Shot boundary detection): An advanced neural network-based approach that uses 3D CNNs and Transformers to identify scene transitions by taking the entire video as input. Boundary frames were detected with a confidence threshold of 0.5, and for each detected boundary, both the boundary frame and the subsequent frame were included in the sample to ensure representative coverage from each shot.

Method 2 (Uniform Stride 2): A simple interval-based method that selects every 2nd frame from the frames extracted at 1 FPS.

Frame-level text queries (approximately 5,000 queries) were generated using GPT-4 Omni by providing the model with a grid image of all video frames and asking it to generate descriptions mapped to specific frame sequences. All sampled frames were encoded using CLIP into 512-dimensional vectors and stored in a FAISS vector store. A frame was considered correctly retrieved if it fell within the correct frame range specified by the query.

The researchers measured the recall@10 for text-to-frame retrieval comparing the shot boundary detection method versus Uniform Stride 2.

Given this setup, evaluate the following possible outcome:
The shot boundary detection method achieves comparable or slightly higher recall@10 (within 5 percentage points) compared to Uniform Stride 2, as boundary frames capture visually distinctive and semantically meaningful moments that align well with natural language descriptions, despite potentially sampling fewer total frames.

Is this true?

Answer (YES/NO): NO